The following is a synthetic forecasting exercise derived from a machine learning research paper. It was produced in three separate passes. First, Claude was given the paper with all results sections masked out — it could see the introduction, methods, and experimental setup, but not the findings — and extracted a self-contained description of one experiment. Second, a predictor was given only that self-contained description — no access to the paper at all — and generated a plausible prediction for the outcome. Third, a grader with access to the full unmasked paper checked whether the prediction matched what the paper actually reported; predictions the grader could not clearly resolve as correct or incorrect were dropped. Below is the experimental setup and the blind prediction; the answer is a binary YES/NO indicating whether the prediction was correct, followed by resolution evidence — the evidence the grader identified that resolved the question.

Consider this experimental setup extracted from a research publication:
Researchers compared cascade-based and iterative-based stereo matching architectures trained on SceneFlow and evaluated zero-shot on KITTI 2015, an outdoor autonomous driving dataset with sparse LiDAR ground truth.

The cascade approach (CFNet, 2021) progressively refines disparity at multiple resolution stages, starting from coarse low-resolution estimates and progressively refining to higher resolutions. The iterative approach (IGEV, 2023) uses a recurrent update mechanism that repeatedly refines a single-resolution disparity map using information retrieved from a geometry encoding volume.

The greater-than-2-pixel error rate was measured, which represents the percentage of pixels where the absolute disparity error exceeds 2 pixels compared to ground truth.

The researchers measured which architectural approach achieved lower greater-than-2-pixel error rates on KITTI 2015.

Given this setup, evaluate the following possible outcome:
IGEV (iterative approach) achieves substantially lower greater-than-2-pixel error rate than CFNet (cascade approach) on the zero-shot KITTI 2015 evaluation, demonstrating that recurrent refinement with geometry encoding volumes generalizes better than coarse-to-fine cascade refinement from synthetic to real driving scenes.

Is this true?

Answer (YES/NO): YES